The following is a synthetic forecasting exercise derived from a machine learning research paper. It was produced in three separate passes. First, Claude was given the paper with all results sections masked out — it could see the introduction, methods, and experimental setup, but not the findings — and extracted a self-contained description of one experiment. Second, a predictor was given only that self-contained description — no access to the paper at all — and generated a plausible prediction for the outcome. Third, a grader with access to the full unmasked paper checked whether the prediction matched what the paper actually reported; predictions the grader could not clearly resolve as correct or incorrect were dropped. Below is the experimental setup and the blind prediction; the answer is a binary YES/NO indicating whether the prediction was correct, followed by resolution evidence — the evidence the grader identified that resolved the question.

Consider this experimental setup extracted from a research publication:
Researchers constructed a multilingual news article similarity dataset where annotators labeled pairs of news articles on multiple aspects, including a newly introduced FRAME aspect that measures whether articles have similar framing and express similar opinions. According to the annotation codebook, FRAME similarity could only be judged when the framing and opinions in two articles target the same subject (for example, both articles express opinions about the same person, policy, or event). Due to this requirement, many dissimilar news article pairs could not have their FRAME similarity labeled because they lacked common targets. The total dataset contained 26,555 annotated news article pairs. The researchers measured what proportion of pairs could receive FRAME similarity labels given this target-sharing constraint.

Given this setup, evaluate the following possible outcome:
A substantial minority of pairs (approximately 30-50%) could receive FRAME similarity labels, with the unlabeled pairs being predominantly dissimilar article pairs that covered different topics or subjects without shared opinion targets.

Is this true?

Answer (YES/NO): NO